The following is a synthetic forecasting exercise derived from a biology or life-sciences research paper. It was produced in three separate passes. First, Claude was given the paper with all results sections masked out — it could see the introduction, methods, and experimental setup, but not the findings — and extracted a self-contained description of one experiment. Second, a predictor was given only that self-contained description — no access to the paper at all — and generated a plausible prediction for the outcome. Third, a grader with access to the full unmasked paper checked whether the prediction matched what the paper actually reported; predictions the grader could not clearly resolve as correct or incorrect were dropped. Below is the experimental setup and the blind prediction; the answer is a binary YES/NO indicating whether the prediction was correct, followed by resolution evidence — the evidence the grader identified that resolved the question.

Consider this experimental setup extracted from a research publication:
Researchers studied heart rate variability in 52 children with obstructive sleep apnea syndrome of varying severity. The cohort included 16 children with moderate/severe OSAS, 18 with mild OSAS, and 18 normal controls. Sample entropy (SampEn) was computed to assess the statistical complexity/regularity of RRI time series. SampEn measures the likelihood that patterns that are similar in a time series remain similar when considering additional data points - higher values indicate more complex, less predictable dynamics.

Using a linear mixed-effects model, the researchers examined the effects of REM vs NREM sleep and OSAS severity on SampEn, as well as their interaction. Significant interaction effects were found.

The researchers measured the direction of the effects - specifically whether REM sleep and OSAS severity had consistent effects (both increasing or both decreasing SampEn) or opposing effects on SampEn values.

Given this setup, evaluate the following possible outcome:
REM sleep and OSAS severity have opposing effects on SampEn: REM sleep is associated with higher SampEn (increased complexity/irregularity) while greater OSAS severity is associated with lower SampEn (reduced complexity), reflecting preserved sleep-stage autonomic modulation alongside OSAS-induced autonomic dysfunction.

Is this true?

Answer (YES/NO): YES